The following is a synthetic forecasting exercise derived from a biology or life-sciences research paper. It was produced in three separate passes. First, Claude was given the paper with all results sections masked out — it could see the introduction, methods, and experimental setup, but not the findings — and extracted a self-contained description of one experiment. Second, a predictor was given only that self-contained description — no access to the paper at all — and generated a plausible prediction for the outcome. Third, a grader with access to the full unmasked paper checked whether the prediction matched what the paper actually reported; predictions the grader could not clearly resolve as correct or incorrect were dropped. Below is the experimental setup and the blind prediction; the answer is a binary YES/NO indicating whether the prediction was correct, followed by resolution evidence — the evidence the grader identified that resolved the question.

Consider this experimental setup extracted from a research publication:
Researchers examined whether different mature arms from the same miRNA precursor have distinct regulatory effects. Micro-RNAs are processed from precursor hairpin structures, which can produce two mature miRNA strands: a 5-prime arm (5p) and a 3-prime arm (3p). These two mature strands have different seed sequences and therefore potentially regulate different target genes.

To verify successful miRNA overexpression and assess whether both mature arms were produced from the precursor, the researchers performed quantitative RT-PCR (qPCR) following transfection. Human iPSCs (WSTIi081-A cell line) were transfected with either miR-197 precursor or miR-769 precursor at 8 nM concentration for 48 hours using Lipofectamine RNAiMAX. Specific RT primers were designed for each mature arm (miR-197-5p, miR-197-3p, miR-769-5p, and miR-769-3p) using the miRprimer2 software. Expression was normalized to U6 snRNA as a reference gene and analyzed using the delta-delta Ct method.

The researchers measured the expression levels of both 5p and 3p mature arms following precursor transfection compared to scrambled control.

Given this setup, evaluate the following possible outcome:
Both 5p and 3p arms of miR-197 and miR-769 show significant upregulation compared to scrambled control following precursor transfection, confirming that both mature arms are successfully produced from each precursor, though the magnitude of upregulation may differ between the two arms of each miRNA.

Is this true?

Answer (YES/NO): NO